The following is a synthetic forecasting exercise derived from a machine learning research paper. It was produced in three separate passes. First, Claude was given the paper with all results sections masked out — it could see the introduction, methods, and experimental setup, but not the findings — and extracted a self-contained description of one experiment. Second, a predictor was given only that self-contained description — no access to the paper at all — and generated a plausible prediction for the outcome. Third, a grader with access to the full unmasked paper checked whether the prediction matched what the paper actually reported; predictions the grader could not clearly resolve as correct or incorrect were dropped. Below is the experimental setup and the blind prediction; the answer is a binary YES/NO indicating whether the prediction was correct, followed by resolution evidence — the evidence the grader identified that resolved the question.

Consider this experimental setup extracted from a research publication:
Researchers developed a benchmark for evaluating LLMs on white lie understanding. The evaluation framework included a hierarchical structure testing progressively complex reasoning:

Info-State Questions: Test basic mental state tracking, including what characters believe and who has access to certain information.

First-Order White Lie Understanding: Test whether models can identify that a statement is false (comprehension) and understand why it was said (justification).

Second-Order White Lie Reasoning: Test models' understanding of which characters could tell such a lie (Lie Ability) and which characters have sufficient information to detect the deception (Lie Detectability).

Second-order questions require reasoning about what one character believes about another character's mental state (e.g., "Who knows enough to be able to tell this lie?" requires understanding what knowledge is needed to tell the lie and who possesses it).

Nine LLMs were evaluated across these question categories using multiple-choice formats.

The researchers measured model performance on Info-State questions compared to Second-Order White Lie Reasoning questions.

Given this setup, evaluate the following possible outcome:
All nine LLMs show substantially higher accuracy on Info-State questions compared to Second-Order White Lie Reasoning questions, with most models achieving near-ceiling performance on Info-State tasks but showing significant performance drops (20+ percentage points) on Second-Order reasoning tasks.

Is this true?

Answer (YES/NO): NO